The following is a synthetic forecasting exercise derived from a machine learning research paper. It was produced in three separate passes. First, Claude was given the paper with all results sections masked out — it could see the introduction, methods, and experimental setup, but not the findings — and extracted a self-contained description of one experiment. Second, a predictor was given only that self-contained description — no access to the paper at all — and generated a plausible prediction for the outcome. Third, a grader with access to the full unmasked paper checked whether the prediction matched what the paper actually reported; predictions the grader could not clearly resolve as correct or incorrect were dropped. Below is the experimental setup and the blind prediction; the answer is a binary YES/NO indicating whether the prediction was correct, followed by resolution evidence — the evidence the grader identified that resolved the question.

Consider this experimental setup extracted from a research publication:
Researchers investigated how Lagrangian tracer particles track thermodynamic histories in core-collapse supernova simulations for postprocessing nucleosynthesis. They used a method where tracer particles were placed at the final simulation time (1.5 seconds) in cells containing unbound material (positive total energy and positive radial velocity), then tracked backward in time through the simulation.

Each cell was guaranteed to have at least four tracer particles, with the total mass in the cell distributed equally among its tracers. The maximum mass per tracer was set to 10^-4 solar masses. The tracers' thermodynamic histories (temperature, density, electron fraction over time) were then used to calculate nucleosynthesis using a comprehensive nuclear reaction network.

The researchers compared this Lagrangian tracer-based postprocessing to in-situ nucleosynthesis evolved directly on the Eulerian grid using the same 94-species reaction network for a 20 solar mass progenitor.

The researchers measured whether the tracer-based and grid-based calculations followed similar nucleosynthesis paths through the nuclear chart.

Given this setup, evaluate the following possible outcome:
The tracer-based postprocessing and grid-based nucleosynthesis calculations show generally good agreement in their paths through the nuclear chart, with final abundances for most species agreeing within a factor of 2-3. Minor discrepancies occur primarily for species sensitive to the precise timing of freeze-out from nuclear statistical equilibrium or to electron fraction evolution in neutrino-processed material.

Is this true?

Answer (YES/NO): NO